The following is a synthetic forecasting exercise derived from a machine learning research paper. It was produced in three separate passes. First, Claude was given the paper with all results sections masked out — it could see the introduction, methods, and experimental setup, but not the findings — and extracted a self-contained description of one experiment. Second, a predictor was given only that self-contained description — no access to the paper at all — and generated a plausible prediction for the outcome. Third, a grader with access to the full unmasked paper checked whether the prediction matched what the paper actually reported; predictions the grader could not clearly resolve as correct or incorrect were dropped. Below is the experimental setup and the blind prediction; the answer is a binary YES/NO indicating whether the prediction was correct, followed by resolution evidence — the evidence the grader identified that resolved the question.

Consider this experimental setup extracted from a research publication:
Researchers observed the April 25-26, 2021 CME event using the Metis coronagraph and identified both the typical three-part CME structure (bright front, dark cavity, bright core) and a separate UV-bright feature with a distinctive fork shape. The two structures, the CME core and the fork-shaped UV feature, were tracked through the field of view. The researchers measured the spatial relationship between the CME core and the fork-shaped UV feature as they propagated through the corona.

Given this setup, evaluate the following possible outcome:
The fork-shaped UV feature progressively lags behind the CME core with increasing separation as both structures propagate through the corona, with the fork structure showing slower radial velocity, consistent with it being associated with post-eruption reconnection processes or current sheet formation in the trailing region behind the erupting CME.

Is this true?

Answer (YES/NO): NO